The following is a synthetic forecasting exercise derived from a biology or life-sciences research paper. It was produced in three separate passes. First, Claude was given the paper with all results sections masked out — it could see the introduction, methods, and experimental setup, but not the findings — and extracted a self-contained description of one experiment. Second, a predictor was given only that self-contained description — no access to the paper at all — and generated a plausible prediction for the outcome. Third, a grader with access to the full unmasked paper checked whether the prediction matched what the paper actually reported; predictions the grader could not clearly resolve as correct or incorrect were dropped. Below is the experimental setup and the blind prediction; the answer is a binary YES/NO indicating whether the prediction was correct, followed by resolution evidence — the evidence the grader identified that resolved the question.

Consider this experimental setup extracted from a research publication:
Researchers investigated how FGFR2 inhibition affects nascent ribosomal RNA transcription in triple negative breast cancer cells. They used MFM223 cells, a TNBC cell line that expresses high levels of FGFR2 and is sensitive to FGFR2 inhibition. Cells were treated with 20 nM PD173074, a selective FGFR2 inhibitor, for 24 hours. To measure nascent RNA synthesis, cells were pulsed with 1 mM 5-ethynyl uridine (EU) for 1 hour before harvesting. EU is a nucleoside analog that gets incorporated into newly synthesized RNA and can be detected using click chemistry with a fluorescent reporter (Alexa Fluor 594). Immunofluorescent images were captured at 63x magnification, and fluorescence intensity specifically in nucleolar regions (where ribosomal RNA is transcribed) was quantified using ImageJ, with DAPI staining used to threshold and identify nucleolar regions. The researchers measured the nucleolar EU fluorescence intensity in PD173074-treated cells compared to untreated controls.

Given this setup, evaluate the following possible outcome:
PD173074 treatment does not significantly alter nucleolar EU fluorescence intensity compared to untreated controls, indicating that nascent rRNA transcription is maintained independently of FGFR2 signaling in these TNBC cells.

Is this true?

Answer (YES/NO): NO